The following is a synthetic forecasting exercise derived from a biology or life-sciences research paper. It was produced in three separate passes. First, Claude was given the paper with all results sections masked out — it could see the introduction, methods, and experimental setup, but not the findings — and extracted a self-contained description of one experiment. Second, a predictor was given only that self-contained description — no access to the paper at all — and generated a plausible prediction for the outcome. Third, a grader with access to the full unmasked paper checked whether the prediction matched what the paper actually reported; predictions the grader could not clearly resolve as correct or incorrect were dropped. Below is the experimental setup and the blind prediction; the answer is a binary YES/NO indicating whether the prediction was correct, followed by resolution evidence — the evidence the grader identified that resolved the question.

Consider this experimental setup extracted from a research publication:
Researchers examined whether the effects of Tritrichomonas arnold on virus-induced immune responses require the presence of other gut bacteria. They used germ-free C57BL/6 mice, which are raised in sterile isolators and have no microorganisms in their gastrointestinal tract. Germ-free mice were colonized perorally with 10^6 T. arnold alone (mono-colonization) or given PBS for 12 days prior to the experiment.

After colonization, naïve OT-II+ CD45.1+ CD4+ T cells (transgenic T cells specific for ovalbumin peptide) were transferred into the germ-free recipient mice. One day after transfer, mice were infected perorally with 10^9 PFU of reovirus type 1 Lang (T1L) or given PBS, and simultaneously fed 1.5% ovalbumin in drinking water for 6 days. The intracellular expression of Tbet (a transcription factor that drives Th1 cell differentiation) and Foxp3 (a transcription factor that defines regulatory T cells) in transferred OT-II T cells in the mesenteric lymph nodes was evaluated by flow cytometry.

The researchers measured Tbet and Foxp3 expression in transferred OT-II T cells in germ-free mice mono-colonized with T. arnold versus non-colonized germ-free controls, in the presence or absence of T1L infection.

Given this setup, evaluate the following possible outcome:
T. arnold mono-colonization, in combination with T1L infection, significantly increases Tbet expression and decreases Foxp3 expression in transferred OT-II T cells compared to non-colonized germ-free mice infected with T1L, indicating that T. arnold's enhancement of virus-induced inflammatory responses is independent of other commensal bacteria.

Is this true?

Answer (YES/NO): NO